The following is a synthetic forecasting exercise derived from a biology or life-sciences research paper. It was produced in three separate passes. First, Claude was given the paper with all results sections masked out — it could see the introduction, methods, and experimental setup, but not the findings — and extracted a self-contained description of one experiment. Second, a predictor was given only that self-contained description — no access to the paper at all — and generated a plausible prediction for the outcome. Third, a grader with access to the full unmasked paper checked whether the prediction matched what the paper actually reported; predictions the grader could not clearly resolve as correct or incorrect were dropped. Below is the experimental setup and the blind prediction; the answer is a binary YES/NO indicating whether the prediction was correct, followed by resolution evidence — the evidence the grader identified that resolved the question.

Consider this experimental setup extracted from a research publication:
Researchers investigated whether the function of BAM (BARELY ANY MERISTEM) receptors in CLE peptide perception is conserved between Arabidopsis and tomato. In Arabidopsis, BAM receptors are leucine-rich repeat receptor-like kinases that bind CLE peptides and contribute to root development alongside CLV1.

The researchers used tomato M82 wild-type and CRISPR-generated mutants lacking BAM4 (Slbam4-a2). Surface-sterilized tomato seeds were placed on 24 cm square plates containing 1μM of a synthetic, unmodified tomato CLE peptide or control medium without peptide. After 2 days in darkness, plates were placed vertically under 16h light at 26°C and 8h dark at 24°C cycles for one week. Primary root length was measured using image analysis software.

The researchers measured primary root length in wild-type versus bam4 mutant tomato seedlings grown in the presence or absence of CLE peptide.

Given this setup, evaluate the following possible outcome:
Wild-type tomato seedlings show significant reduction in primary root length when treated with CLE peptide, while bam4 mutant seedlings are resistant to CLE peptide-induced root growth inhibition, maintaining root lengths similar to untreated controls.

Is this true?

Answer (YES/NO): NO